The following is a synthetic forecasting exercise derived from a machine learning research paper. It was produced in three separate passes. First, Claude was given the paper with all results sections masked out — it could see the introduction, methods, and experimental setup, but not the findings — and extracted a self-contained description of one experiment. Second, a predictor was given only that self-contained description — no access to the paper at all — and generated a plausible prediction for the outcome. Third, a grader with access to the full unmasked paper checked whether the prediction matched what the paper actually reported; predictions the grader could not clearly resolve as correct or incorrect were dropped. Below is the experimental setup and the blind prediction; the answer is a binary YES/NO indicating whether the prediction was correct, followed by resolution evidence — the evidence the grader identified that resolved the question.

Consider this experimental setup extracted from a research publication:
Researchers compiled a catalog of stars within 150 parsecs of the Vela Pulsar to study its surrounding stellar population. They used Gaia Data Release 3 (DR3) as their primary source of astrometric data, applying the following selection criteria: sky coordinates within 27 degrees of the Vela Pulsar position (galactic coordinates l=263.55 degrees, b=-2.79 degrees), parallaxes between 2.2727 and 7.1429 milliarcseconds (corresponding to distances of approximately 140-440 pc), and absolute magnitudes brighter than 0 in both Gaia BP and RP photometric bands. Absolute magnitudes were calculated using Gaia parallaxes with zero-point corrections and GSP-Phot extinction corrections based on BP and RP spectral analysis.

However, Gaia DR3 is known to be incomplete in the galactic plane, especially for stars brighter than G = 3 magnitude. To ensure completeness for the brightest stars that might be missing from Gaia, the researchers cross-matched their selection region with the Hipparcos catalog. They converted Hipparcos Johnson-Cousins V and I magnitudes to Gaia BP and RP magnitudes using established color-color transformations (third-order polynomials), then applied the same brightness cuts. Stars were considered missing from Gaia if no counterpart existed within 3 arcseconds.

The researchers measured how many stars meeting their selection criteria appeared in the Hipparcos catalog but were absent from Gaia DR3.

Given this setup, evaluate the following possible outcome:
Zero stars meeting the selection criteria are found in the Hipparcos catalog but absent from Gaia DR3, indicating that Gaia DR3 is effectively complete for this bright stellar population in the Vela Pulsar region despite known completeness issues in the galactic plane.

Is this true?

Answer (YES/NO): NO